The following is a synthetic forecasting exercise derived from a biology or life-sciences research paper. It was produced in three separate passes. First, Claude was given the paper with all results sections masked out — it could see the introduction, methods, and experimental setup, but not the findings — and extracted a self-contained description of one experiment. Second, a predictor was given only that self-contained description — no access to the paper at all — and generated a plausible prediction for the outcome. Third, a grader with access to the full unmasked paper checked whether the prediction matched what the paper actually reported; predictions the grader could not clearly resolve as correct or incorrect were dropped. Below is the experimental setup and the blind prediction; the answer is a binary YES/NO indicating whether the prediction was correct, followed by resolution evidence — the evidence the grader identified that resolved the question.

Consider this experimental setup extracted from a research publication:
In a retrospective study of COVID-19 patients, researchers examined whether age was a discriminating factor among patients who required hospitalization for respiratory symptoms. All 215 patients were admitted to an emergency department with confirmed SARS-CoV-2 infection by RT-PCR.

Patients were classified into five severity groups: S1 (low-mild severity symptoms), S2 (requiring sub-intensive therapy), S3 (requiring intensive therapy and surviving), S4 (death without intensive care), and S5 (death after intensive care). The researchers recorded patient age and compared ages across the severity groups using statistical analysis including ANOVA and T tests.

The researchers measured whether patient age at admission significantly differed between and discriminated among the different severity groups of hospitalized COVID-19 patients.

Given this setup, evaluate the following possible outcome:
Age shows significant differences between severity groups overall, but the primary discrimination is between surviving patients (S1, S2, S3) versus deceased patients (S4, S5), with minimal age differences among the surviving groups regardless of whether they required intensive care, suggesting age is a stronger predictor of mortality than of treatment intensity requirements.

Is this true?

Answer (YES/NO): NO